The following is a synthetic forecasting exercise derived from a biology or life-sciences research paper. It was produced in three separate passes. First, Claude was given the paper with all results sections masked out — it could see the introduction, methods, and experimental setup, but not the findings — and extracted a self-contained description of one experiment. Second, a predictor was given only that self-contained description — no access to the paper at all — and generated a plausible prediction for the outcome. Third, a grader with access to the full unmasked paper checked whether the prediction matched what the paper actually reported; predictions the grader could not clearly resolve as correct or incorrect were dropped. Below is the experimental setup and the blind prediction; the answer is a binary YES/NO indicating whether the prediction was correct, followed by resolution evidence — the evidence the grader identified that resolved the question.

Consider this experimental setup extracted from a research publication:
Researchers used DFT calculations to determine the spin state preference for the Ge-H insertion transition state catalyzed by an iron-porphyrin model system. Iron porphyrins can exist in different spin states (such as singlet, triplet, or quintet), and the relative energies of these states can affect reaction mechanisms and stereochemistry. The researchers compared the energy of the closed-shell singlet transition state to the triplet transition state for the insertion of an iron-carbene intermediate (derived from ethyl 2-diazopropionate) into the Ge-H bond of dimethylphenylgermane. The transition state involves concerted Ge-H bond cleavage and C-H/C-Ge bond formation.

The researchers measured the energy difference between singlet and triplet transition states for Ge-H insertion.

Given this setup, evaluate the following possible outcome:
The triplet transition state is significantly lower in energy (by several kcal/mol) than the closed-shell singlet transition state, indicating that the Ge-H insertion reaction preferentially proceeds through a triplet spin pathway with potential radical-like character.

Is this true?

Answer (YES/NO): NO